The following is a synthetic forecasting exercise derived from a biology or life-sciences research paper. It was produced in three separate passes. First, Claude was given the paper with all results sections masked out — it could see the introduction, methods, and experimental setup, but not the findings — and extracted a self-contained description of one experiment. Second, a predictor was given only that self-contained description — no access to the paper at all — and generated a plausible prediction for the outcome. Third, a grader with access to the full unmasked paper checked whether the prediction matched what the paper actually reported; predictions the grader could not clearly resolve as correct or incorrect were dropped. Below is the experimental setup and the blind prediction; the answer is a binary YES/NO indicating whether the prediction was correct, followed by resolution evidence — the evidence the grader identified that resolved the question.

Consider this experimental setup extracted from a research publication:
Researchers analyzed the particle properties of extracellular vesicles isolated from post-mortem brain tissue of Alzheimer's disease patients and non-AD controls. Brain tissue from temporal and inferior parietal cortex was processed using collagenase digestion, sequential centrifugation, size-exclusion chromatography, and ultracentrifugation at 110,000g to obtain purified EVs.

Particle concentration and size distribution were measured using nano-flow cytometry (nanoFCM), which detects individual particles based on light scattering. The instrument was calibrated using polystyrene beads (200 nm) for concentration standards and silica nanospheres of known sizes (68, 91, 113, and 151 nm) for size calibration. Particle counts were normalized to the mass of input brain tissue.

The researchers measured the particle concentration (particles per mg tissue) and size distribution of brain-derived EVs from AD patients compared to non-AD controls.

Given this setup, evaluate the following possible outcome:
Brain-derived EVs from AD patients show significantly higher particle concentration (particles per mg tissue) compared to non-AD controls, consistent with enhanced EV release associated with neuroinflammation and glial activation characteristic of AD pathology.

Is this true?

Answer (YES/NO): NO